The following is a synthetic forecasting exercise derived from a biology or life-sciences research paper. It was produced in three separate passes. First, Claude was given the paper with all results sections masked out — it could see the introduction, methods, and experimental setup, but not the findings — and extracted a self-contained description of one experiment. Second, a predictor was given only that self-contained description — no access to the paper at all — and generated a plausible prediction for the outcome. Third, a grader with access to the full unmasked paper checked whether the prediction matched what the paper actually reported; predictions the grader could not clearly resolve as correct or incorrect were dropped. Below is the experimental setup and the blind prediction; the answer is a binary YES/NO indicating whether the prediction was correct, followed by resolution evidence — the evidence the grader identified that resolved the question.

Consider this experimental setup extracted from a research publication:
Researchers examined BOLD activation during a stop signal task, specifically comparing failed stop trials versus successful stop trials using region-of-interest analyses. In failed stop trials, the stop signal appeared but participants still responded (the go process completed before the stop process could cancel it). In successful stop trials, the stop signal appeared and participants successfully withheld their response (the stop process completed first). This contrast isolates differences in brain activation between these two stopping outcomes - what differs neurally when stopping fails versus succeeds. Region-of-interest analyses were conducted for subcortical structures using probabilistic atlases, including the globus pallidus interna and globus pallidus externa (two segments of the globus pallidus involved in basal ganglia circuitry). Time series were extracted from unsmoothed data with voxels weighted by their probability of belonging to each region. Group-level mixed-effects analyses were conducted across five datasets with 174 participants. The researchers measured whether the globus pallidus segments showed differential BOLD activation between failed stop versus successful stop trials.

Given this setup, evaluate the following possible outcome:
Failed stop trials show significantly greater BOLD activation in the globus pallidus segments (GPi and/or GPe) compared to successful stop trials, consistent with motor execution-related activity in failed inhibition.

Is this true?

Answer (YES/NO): YES